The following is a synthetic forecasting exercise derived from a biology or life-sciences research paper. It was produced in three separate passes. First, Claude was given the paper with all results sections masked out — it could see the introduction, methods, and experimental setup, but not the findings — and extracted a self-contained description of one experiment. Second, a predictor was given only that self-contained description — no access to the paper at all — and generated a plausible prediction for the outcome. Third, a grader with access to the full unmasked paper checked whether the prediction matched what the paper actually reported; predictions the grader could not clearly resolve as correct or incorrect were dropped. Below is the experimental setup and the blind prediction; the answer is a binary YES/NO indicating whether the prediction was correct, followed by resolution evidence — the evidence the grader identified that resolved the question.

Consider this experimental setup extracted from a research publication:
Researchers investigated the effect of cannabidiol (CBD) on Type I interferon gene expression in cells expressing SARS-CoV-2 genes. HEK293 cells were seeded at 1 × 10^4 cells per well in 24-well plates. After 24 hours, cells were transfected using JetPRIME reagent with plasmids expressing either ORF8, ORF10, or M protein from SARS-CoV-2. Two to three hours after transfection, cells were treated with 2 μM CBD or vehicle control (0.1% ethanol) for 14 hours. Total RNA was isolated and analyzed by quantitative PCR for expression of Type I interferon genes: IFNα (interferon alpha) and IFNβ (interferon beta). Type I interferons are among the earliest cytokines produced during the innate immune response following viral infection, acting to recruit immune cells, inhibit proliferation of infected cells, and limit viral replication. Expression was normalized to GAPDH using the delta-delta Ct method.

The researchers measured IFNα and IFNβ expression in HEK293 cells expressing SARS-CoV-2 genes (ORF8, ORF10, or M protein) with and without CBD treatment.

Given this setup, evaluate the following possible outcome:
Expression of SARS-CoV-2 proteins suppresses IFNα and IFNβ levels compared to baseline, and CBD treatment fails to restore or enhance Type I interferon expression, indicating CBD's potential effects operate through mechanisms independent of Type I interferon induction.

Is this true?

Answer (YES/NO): NO